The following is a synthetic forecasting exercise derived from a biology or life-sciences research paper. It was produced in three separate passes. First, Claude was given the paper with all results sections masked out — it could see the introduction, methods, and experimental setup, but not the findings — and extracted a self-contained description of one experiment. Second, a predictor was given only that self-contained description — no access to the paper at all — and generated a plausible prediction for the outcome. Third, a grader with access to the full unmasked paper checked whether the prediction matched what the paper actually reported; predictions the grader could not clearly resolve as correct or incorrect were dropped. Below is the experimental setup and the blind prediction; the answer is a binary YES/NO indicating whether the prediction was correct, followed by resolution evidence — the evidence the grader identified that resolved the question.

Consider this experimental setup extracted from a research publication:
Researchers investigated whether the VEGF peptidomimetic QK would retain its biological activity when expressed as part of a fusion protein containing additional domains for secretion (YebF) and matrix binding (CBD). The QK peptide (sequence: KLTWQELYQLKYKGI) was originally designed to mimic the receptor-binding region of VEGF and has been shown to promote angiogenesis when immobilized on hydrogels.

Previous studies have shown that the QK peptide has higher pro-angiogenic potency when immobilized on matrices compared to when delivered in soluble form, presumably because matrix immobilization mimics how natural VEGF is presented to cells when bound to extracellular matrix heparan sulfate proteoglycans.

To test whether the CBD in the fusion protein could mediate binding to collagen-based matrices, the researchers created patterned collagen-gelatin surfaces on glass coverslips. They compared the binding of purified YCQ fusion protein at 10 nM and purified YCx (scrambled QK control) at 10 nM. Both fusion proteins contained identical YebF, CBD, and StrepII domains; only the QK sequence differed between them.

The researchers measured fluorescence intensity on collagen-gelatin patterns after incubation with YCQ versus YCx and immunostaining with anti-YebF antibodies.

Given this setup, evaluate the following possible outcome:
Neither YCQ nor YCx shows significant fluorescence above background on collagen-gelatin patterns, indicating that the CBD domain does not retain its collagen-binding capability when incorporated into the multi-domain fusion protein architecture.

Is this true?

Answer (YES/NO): NO